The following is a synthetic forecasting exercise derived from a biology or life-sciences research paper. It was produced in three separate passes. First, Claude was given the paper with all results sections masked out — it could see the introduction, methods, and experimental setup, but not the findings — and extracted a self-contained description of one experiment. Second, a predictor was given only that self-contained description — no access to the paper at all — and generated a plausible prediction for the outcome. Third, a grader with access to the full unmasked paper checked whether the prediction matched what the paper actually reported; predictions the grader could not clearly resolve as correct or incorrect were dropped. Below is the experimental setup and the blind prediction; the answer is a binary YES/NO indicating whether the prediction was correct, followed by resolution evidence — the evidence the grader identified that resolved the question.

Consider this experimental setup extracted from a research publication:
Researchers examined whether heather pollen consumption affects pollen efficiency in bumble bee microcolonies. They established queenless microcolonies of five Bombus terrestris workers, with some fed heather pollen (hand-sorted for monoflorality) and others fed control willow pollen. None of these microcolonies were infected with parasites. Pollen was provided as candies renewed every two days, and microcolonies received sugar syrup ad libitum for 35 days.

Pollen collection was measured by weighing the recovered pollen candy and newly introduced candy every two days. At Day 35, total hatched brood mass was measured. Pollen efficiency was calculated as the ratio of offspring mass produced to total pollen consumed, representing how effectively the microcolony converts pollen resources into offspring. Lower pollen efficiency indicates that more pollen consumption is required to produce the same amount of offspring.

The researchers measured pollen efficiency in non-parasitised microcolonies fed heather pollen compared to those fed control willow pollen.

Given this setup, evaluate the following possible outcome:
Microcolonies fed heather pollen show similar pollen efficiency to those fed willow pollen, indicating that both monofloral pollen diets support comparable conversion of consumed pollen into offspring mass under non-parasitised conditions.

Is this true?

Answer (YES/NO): NO